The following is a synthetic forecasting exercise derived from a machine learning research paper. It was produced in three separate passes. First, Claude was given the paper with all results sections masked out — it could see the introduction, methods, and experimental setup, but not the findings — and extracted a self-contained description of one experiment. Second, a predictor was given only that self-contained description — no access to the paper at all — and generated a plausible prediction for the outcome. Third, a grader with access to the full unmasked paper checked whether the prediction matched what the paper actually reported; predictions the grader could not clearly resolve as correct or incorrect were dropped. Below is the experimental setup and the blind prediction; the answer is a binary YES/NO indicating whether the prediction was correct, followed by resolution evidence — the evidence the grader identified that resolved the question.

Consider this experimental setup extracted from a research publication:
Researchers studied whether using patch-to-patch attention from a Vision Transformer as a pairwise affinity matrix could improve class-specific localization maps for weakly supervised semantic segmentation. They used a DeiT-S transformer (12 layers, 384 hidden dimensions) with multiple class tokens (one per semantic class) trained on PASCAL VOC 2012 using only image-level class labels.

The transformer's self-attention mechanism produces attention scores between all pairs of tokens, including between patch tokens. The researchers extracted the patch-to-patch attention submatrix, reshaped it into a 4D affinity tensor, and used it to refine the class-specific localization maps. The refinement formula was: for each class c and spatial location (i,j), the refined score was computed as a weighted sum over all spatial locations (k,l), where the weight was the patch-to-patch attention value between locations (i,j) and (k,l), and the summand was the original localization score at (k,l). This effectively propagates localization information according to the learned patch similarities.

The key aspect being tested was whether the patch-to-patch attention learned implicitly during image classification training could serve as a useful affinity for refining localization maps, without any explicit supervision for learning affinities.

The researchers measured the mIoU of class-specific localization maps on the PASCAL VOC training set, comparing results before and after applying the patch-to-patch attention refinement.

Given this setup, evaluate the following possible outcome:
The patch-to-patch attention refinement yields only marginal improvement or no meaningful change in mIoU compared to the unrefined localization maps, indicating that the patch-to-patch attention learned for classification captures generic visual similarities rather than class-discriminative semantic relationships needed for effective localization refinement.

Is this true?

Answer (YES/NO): NO